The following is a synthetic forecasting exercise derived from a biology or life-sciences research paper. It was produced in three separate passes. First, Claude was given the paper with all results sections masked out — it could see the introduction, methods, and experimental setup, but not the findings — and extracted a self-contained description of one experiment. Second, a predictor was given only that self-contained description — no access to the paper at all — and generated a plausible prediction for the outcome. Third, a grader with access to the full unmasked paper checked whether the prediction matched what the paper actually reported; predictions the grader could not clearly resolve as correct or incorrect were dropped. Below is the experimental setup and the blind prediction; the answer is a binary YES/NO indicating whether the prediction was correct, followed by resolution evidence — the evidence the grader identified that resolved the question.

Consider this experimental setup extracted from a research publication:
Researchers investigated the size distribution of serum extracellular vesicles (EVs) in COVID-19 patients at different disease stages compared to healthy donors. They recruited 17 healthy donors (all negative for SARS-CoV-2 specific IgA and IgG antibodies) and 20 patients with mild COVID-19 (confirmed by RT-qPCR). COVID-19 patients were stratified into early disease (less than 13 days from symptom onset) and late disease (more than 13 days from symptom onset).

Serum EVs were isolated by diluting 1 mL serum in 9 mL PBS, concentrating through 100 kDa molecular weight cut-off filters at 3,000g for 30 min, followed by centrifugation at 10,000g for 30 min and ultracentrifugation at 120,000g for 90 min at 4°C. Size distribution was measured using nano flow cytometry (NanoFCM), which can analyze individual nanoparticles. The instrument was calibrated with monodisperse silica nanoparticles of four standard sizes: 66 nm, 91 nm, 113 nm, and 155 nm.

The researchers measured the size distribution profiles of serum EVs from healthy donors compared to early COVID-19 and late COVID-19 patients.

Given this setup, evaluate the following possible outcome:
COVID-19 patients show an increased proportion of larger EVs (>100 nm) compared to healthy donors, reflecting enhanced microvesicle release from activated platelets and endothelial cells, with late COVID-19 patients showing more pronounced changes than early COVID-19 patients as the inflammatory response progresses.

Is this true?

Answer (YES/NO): NO